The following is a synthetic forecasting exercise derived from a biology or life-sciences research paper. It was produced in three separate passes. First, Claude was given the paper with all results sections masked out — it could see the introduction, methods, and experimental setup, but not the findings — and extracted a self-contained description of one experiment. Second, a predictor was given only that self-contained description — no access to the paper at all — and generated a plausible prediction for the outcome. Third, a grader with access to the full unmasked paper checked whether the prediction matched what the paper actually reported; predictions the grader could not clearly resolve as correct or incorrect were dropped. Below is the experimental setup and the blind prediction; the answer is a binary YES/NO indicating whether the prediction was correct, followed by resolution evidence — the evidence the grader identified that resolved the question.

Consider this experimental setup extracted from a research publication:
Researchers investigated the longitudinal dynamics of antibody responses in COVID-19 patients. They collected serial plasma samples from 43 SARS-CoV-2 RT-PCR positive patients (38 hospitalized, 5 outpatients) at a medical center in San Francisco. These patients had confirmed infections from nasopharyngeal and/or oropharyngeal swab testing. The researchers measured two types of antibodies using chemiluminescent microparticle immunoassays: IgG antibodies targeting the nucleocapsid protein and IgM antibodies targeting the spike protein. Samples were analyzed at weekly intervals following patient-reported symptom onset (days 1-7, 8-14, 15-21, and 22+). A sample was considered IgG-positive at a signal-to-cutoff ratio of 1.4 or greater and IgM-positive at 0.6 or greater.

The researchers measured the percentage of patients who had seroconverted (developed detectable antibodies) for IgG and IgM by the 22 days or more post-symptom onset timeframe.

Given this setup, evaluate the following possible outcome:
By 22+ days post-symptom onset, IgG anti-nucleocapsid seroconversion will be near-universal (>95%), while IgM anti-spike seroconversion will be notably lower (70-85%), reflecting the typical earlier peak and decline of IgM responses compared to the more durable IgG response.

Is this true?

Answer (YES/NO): NO